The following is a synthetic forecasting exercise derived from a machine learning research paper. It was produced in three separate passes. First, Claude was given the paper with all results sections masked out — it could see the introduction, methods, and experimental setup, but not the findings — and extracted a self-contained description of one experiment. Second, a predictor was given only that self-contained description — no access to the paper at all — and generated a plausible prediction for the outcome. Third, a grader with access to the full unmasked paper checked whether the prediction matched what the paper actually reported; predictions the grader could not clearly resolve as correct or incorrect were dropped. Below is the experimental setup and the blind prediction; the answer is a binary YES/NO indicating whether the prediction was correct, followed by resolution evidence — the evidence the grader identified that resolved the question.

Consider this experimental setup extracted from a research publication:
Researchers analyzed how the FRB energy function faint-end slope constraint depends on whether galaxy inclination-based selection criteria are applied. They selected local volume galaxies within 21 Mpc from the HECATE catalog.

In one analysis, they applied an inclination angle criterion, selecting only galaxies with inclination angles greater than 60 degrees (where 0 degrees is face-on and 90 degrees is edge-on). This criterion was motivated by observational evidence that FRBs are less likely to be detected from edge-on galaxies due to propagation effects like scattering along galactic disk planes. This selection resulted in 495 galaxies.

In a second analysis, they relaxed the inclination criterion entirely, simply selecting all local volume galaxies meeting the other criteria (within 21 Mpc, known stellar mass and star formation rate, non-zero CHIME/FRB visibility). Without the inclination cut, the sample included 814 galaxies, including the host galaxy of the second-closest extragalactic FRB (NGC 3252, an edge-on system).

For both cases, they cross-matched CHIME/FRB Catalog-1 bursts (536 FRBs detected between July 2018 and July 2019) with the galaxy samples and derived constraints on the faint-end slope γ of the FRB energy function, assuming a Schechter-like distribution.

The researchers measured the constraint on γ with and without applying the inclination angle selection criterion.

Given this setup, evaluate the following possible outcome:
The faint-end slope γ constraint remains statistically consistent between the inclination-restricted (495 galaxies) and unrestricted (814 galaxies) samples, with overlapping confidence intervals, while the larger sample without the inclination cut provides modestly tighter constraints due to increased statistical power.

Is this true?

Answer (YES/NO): YES